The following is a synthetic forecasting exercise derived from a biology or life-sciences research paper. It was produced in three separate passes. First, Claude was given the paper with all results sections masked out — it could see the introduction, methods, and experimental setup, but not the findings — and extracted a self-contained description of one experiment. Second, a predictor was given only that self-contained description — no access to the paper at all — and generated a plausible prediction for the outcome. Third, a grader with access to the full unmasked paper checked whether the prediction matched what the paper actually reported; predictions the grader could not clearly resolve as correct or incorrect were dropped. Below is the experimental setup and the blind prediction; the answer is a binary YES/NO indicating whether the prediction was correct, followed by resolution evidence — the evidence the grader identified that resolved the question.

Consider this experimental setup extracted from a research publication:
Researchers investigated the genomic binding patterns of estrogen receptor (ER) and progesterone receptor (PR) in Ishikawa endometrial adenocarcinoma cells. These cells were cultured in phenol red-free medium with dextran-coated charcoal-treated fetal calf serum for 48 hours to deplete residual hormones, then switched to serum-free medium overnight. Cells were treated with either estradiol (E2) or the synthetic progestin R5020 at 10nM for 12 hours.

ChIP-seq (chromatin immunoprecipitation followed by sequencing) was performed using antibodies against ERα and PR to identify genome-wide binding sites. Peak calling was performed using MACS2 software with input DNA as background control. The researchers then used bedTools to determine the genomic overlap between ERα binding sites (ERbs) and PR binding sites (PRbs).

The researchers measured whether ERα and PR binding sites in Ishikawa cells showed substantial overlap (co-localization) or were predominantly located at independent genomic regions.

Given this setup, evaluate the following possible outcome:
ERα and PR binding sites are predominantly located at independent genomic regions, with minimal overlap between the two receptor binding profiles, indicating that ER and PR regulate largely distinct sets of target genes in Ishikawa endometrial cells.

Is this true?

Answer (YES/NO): YES